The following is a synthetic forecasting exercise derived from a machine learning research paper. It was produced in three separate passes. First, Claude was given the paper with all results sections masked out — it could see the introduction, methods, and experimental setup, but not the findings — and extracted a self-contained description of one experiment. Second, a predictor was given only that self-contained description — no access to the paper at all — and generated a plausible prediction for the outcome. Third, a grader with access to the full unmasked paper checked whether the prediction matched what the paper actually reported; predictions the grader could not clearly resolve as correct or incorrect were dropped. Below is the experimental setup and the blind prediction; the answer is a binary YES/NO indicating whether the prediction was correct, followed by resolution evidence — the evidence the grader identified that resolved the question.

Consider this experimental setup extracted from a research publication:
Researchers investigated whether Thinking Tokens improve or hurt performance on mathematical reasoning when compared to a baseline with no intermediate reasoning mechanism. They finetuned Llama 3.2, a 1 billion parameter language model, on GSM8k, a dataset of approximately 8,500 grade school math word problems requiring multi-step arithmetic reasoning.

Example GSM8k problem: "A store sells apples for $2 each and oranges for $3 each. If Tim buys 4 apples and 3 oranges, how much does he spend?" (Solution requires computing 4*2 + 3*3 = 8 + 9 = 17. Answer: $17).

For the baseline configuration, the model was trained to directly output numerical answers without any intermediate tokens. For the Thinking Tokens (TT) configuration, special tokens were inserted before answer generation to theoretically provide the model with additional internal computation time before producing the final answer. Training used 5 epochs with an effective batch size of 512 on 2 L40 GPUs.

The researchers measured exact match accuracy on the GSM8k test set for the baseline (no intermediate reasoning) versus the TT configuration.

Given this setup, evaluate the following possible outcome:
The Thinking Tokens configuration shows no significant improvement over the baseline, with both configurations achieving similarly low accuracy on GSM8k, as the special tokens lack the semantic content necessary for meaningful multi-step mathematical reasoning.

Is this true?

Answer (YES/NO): NO